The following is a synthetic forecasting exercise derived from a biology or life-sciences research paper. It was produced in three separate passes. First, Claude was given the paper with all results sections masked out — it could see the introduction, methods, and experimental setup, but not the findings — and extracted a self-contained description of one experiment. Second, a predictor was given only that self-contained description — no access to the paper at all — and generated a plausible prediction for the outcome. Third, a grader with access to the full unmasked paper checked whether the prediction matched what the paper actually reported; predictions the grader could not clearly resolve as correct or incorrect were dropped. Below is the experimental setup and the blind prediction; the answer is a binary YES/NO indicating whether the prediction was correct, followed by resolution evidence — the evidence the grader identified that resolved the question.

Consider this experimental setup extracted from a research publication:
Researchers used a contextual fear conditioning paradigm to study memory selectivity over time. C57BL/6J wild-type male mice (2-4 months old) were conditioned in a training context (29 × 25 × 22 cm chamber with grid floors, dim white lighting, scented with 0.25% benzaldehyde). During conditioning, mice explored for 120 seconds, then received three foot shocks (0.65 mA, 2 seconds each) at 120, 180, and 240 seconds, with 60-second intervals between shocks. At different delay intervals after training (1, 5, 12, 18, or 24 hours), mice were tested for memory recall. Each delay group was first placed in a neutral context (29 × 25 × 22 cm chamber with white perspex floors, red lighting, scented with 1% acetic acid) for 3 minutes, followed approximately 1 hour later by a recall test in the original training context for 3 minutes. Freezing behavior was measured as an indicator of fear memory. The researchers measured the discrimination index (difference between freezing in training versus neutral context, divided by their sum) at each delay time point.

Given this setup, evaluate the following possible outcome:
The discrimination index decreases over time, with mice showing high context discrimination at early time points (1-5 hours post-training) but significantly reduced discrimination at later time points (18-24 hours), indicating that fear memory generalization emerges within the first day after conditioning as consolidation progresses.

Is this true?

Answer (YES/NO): NO